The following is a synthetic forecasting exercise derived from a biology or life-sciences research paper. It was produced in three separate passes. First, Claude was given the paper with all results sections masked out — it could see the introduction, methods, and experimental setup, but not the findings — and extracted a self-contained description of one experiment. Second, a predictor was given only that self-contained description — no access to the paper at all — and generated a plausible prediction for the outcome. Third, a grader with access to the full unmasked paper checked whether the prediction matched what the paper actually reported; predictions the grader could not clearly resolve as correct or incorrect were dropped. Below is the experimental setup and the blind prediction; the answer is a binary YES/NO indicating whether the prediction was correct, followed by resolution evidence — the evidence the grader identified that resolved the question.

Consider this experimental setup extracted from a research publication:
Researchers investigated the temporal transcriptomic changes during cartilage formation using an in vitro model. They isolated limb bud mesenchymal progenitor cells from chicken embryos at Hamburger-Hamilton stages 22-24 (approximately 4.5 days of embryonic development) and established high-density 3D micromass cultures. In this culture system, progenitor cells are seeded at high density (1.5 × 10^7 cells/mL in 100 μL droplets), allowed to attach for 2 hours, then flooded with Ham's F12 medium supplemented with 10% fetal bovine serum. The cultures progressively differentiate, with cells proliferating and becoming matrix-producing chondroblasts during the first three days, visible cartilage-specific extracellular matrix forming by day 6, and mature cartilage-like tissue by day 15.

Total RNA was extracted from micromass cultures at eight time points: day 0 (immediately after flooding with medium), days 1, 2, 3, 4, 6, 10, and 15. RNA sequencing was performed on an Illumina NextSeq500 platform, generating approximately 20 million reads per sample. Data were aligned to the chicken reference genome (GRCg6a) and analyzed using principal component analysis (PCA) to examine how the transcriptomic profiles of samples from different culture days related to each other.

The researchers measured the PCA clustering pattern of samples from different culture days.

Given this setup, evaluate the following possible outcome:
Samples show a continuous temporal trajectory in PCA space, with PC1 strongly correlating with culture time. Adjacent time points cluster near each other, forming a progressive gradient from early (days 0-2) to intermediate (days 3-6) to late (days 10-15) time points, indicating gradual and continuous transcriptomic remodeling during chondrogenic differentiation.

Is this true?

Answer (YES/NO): NO